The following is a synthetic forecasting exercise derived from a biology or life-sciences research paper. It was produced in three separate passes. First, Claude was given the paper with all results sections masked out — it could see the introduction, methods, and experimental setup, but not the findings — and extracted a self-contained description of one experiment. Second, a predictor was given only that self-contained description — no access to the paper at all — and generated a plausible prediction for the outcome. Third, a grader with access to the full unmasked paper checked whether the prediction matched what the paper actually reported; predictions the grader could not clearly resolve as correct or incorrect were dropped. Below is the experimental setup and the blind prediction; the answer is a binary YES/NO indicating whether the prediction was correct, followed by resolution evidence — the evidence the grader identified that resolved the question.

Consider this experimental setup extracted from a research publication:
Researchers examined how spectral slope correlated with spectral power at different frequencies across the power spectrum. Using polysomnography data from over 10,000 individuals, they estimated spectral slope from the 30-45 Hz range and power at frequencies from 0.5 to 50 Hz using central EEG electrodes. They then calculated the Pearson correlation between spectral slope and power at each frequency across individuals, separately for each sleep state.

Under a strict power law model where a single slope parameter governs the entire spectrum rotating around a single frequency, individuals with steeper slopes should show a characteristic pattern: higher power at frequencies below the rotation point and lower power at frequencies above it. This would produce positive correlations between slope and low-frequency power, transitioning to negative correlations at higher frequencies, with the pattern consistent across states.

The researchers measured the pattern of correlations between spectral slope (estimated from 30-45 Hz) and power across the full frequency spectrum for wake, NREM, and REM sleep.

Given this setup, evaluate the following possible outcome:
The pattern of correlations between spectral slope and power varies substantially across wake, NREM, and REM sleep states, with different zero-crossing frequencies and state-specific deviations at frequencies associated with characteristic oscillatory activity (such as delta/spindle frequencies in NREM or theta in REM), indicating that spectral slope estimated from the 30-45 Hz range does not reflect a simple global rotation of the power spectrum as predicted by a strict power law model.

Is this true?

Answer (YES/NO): YES